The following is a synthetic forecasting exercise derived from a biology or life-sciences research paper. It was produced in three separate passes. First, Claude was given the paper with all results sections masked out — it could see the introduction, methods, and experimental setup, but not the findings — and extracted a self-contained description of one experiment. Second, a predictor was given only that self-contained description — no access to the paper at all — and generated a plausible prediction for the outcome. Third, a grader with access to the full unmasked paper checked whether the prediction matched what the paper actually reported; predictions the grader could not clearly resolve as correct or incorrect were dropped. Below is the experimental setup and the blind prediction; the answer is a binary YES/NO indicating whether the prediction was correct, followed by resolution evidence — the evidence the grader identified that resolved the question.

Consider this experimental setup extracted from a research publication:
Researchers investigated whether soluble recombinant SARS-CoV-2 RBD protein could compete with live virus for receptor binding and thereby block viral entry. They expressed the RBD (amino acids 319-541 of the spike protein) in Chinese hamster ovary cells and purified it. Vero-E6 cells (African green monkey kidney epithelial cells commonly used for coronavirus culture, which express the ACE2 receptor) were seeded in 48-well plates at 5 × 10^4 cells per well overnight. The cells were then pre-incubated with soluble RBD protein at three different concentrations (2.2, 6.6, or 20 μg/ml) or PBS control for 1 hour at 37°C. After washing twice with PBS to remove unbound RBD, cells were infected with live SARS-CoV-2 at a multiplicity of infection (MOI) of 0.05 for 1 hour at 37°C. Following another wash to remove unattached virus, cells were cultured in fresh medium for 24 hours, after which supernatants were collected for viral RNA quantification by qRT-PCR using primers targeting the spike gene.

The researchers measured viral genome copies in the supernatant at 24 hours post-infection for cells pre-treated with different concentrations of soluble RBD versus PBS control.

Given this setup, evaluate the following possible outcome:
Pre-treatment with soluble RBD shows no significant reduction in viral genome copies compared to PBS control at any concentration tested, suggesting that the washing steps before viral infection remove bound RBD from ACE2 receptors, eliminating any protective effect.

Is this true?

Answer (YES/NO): NO